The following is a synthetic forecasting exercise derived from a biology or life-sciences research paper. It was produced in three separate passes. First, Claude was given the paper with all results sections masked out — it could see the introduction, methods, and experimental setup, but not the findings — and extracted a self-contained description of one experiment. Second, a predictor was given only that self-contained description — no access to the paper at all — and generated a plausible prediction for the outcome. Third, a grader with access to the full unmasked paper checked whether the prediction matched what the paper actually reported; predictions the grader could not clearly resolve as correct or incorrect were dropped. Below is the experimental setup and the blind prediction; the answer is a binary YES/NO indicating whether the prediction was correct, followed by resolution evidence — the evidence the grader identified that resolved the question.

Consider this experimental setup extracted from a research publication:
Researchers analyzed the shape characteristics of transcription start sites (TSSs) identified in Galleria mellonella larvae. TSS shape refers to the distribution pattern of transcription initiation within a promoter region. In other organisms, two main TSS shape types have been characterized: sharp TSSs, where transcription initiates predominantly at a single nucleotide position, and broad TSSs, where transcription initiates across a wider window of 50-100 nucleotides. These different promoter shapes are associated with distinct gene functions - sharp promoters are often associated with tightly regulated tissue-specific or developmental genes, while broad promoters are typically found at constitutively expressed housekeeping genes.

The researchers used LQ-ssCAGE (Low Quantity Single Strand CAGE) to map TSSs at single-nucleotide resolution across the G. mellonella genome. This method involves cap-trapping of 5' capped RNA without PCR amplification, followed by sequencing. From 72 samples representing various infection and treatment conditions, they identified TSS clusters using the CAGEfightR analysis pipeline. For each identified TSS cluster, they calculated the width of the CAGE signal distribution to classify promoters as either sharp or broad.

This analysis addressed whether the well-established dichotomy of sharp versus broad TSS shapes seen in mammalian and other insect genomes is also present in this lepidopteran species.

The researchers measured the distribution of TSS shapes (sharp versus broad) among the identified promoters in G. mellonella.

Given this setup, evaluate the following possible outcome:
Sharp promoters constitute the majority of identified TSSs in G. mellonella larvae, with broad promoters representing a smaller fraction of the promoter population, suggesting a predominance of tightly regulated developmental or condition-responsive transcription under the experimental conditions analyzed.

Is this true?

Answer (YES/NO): NO